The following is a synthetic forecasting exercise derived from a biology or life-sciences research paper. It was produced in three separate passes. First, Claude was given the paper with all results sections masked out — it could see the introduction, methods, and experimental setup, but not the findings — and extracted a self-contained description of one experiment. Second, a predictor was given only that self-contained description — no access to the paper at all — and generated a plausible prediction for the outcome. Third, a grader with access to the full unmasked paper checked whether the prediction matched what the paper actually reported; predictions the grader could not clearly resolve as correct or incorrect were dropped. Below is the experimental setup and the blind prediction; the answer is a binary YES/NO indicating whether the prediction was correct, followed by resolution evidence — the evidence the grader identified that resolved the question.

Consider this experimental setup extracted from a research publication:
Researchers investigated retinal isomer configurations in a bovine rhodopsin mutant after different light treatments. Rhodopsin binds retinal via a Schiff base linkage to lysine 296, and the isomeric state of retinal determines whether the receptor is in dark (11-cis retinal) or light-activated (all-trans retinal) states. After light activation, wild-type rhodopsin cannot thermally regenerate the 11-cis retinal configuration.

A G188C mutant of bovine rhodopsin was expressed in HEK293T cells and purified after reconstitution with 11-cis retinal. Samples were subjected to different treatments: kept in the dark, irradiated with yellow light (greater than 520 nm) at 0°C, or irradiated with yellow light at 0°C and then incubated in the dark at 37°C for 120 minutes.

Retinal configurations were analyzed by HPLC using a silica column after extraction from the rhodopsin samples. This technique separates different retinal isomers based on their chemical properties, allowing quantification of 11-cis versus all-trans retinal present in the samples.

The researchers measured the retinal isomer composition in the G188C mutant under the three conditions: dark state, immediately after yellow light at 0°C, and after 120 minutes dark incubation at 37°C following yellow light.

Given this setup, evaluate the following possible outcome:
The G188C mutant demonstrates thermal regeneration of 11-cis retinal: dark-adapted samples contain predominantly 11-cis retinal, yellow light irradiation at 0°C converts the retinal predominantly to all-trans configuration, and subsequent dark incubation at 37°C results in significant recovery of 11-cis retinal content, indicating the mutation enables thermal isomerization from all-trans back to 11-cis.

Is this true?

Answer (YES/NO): YES